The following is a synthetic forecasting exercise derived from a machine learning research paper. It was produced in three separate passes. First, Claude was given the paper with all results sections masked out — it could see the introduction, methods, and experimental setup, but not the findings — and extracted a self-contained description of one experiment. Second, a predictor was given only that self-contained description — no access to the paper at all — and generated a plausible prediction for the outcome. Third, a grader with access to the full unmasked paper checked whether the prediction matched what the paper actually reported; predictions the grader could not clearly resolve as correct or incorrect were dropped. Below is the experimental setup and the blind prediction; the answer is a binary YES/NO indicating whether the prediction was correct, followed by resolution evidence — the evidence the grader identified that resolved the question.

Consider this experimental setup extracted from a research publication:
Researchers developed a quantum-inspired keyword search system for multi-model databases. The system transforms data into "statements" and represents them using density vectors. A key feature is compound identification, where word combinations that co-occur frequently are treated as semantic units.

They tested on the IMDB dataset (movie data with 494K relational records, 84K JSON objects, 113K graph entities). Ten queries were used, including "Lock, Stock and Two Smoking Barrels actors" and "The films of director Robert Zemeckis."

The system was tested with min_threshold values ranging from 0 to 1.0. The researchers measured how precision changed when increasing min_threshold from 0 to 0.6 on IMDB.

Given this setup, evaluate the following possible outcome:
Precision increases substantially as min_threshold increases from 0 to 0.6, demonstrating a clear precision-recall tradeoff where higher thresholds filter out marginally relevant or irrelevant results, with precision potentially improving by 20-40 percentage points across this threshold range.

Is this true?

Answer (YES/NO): NO